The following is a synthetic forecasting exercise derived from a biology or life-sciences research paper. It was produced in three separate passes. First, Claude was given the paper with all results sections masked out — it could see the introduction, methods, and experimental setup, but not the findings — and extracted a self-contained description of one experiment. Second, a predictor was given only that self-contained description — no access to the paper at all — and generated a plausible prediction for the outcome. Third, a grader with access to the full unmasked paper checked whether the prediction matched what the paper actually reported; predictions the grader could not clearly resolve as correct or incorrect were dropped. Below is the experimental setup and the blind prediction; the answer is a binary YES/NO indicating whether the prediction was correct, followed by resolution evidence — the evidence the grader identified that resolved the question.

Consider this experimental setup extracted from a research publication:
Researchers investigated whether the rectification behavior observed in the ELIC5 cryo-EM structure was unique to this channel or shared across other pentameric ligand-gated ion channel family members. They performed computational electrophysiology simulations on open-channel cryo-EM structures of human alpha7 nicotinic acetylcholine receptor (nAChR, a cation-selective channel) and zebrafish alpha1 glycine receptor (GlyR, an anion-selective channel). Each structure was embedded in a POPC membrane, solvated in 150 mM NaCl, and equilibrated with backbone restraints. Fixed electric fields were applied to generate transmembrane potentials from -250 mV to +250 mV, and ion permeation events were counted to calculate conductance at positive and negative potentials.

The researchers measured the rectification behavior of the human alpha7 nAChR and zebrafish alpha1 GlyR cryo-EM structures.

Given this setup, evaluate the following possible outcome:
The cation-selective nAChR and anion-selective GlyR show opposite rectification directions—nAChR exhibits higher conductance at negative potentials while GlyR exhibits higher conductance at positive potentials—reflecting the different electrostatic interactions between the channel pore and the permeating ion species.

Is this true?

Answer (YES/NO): NO